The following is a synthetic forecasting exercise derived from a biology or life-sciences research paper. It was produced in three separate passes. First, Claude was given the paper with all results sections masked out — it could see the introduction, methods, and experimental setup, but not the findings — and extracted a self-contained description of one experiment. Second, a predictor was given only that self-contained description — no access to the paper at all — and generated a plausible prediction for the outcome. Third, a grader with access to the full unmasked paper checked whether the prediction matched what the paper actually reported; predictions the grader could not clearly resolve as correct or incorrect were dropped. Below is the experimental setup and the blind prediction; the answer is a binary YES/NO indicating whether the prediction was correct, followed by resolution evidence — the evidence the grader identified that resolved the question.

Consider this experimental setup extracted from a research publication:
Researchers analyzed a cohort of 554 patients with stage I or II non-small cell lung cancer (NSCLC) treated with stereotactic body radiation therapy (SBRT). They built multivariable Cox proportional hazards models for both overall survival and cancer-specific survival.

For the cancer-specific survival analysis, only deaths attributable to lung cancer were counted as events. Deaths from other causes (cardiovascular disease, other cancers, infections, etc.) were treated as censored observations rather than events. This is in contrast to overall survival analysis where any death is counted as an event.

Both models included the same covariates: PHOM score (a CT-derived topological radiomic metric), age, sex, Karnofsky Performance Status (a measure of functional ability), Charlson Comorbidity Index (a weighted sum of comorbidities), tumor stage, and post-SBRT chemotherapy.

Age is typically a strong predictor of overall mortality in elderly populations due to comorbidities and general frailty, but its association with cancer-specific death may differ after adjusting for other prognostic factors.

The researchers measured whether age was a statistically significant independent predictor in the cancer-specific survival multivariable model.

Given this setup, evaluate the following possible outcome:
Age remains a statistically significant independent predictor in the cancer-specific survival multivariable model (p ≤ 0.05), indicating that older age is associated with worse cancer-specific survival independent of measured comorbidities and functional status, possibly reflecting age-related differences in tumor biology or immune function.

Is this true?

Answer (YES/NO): NO